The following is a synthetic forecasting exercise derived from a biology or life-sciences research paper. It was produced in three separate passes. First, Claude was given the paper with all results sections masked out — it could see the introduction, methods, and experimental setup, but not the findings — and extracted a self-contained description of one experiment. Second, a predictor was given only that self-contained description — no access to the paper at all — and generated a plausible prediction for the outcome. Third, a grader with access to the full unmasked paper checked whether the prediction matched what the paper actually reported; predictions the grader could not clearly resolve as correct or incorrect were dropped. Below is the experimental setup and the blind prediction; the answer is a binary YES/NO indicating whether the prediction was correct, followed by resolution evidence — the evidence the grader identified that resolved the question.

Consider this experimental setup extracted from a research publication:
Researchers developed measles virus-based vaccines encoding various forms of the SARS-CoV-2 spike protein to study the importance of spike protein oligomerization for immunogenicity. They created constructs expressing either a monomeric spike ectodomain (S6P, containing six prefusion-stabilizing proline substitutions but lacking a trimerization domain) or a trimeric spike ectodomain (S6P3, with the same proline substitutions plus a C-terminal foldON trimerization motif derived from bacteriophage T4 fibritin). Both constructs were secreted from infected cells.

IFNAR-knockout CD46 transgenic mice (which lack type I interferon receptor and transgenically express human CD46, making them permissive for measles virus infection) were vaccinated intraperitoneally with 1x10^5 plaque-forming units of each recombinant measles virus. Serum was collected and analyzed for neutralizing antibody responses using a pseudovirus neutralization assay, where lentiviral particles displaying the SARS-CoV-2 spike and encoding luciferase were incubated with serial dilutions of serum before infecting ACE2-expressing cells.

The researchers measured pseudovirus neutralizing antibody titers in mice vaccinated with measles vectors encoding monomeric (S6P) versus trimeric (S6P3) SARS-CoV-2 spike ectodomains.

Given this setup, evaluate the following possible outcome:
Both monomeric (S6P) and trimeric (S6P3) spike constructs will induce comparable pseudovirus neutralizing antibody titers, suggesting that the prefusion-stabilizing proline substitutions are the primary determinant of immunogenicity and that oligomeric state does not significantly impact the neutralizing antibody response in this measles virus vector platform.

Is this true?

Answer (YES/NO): NO